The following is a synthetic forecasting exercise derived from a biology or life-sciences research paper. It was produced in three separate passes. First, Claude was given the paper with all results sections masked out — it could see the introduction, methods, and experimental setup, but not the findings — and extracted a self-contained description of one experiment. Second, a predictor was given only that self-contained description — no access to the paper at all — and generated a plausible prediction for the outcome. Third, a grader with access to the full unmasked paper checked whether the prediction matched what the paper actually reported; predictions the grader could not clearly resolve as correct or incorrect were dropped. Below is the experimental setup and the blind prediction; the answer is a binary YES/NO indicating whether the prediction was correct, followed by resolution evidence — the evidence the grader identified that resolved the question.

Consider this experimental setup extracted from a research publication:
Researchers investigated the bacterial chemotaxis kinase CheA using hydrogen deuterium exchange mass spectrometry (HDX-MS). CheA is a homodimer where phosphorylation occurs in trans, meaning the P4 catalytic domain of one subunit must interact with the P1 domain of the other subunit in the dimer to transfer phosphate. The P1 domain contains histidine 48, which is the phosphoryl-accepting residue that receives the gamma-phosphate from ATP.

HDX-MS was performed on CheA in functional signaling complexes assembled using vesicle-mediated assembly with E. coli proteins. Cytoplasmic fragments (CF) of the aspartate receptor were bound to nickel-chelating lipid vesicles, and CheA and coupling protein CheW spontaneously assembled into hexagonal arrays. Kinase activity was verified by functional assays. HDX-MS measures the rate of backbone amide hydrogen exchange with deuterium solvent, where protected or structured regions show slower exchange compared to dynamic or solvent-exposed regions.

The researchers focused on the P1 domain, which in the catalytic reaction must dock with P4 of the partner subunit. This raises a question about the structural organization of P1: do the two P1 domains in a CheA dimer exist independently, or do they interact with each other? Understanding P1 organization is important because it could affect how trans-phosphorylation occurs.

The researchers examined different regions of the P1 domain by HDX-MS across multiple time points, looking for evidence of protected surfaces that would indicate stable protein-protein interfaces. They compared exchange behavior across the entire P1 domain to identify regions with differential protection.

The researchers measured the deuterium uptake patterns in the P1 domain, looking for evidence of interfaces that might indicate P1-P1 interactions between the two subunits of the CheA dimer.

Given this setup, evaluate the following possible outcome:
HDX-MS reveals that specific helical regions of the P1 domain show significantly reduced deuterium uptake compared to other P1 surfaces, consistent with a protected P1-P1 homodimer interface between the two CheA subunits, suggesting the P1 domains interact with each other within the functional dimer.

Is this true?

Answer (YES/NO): YES